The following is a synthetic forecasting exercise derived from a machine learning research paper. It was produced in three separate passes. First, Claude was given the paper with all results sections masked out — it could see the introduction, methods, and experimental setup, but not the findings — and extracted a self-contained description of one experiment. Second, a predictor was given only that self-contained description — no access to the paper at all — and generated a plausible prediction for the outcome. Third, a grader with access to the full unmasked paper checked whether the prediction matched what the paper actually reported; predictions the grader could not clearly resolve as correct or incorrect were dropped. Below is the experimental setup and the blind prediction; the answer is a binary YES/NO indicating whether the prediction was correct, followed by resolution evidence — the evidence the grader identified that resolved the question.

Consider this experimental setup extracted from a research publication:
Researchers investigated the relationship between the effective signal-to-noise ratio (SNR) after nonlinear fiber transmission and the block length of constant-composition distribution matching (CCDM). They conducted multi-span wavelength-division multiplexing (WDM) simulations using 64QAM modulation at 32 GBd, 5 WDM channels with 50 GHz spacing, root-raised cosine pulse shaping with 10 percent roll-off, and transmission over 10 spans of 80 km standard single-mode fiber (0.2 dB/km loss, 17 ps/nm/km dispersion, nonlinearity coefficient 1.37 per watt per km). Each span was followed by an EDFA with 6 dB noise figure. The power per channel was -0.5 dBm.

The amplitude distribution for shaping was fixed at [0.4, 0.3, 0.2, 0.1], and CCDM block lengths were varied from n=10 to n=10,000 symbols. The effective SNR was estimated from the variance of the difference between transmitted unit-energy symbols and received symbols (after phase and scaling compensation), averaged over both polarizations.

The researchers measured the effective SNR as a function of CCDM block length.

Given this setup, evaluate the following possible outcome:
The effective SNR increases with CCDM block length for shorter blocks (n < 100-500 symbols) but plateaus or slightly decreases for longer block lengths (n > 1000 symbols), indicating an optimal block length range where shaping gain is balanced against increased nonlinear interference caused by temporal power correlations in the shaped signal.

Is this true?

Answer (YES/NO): NO